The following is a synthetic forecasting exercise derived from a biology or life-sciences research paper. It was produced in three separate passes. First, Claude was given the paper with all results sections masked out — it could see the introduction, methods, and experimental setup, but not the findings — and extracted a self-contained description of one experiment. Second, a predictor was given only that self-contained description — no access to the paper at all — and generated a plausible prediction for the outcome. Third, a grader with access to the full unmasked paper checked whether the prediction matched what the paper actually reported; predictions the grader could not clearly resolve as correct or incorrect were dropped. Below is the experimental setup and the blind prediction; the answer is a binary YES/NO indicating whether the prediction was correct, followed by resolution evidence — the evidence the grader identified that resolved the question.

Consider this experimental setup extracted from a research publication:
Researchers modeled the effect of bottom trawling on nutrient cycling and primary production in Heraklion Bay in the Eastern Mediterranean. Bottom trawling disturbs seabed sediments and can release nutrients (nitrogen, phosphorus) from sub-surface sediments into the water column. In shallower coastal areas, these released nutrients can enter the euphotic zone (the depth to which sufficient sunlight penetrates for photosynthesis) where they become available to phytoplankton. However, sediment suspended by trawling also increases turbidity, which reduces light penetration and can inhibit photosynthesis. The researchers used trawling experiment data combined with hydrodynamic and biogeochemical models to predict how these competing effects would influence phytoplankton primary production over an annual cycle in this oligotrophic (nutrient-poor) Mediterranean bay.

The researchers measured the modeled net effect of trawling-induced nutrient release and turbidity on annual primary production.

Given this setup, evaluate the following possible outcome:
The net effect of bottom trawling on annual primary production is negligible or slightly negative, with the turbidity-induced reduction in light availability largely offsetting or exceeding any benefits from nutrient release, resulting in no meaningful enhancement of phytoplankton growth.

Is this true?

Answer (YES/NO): NO